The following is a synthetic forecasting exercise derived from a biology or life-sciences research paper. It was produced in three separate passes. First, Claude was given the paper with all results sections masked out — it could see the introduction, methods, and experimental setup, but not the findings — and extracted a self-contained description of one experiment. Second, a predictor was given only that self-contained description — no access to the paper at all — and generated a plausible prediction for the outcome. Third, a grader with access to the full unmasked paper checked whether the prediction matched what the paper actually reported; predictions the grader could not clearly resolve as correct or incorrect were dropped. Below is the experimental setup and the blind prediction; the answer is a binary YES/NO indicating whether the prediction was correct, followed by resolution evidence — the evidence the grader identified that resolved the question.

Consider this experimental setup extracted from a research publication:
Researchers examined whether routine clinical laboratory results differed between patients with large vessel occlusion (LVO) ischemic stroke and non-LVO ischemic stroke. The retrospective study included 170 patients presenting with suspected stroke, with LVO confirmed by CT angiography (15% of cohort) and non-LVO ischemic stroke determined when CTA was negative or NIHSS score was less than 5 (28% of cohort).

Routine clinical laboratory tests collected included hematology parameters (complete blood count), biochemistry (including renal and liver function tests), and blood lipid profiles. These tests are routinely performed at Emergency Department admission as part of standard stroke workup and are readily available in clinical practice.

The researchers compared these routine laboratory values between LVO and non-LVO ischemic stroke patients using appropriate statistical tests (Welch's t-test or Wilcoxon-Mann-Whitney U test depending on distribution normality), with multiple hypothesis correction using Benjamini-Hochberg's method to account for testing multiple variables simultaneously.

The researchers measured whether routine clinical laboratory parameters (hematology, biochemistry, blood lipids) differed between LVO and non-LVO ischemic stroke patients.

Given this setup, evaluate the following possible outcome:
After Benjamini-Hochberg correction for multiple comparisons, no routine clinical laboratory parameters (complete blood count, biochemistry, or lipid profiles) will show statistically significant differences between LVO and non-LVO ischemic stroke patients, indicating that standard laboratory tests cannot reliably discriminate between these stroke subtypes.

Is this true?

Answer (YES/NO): YES